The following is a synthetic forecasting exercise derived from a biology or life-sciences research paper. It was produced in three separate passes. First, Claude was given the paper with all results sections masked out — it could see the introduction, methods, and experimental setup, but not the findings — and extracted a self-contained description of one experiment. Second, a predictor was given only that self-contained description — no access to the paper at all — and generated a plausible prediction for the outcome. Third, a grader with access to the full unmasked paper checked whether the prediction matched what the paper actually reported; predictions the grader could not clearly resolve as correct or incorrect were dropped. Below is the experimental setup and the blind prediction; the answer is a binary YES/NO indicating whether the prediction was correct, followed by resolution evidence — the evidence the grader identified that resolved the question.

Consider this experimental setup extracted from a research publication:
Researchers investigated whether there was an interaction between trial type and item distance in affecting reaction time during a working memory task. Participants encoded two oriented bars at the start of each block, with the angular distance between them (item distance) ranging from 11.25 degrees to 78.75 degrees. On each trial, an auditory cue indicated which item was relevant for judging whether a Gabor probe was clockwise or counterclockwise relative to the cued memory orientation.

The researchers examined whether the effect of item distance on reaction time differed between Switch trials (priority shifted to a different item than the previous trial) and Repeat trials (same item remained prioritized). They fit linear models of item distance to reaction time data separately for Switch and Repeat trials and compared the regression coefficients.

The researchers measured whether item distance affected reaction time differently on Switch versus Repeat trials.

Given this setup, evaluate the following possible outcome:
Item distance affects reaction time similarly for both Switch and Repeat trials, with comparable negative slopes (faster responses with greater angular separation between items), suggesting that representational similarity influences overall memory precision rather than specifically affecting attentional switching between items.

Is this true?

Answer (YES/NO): NO